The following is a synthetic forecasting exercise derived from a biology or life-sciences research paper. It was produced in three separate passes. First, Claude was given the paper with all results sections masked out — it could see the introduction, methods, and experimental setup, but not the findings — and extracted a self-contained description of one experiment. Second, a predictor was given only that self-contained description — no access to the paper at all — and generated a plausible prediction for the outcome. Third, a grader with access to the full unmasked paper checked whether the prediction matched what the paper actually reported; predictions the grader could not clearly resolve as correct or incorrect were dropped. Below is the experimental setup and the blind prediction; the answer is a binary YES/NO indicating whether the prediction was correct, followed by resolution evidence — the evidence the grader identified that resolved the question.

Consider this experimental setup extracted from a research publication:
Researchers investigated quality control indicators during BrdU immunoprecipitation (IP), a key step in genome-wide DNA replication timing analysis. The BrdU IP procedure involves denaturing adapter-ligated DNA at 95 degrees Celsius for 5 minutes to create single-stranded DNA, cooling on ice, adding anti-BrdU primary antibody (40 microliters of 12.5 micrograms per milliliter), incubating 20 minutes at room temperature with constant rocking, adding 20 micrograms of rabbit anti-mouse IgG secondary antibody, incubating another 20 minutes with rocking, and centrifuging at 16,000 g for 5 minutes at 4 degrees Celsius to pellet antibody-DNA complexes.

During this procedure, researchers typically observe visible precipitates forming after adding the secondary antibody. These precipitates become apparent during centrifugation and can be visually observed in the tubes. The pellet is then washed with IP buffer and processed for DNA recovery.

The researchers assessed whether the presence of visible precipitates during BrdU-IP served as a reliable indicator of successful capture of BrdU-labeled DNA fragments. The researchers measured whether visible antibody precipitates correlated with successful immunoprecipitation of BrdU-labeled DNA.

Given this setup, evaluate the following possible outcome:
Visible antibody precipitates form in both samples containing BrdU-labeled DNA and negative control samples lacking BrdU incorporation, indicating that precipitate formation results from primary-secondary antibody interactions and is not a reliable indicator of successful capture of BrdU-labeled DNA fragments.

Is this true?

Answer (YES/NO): YES